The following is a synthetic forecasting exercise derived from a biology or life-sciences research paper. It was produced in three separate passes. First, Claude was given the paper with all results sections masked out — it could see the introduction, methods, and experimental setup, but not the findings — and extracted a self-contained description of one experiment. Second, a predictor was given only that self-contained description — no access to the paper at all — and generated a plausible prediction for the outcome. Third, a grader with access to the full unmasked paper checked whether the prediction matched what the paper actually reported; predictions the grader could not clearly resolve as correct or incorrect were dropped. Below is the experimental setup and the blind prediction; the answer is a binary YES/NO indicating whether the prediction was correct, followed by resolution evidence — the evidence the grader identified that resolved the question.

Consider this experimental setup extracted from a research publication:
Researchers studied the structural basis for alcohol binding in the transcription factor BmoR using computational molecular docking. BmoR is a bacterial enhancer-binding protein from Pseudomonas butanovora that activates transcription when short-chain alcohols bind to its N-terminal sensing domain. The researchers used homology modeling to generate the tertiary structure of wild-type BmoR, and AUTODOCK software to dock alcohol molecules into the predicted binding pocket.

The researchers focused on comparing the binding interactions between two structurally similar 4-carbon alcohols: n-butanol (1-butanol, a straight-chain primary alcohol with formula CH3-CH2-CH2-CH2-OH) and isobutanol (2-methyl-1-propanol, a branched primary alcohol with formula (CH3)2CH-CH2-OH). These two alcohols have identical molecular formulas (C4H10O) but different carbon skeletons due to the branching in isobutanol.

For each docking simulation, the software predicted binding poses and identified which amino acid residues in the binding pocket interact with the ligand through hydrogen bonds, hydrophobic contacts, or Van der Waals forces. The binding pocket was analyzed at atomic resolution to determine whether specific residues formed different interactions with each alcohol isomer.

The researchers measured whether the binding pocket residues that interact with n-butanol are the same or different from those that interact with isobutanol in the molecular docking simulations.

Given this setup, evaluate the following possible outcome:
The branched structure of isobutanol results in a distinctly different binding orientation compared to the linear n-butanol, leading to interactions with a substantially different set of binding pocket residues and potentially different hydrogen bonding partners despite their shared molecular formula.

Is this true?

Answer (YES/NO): NO